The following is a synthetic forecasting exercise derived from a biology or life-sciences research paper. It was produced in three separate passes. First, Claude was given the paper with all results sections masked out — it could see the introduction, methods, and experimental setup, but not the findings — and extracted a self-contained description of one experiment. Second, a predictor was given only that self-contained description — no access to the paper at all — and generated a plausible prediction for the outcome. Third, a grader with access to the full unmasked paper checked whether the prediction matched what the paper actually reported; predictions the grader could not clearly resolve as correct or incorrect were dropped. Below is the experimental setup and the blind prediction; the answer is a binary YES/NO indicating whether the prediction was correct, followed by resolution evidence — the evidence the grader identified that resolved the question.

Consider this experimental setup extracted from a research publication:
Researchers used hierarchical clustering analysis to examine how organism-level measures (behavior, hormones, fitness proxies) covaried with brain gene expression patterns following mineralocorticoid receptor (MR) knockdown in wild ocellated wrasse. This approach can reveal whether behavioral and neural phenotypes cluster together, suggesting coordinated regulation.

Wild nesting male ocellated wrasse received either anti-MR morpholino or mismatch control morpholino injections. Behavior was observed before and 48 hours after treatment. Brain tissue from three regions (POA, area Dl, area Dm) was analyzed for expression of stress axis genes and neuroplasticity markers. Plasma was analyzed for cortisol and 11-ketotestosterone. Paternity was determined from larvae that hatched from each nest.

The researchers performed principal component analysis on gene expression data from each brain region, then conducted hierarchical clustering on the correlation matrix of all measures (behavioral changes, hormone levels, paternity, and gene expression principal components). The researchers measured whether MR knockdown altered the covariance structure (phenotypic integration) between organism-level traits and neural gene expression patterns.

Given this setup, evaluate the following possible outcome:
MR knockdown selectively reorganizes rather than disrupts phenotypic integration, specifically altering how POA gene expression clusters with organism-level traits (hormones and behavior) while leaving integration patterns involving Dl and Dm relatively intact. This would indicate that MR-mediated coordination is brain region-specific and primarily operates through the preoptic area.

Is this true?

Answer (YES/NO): NO